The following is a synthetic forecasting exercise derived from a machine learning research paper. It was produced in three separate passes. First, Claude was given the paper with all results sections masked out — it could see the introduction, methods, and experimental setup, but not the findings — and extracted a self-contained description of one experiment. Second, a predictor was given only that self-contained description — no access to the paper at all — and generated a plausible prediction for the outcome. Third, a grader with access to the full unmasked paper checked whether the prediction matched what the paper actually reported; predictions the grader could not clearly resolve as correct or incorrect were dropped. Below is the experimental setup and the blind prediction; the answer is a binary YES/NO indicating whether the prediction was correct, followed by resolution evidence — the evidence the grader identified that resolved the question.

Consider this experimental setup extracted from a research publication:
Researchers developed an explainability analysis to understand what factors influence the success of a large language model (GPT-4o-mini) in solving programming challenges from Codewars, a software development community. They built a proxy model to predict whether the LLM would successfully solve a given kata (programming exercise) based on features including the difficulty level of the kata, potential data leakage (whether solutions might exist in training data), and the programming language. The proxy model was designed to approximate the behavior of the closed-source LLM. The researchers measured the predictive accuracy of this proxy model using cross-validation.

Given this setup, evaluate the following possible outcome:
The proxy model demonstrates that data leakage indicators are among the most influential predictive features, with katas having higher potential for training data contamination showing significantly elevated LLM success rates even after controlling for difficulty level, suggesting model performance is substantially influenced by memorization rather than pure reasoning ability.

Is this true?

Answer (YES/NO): YES